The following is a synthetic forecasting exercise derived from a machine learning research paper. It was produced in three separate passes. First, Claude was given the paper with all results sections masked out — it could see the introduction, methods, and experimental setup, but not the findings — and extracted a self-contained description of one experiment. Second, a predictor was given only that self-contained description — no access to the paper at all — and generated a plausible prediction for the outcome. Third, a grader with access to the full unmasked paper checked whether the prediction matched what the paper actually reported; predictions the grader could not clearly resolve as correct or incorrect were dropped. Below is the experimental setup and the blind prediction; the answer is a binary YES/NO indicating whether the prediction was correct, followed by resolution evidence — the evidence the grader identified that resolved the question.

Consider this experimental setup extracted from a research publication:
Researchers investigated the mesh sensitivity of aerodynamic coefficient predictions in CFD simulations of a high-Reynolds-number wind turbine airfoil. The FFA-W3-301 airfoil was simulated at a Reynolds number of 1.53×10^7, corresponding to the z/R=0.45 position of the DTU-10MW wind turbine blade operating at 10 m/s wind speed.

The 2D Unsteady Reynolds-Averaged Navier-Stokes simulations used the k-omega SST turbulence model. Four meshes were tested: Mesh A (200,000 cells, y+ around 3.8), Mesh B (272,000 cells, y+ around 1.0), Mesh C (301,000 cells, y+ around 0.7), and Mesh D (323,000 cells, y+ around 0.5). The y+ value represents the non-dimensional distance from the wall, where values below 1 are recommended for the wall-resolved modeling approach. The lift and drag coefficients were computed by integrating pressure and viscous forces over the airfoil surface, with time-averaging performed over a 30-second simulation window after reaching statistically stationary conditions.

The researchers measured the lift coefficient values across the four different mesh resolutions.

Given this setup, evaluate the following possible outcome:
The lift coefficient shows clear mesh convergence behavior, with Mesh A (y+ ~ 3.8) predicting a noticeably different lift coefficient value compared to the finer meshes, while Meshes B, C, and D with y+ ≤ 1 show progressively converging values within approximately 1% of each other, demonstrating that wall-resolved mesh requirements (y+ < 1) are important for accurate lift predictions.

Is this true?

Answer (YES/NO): YES